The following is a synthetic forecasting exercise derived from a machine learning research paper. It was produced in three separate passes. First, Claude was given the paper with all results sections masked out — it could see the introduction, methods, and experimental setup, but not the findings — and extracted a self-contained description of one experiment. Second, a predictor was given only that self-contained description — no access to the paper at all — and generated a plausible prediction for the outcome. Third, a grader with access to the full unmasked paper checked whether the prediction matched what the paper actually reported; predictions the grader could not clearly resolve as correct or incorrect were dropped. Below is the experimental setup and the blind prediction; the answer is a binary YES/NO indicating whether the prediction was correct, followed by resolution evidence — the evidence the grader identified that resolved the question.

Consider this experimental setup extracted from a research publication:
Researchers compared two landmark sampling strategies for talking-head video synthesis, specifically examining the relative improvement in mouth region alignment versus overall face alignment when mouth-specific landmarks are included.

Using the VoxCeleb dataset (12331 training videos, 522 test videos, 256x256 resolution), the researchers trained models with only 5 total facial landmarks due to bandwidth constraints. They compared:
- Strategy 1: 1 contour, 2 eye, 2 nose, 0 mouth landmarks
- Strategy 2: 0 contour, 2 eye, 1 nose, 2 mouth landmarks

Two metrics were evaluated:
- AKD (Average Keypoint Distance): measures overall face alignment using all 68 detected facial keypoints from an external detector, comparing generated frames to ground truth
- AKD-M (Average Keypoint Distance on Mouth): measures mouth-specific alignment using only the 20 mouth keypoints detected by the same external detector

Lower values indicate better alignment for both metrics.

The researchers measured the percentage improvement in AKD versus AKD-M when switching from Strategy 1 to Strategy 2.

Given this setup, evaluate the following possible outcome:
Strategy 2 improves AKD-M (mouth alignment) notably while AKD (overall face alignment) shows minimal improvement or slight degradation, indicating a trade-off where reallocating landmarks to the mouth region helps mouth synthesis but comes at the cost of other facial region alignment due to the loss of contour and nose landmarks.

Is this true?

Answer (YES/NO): NO